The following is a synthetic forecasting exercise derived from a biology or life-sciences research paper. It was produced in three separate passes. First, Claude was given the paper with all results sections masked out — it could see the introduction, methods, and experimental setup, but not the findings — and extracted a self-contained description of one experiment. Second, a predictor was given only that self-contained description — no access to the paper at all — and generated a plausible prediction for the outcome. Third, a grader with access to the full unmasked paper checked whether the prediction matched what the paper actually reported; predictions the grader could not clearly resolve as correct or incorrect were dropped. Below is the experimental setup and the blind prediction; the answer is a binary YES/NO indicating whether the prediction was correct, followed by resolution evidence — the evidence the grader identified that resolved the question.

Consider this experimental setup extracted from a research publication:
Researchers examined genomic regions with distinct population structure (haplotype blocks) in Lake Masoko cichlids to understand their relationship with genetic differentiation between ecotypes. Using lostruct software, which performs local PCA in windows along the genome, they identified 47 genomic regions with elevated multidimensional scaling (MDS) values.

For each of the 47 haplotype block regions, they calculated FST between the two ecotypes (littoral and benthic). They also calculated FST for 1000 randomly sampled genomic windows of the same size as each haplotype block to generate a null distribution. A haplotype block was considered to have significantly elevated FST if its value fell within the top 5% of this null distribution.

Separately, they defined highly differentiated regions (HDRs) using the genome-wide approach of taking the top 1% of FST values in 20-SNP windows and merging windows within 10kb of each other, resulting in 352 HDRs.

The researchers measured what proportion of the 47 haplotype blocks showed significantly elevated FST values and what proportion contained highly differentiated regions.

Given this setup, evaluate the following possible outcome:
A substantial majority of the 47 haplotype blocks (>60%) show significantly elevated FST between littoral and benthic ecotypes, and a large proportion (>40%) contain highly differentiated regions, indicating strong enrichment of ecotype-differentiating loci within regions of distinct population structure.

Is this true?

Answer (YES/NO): NO